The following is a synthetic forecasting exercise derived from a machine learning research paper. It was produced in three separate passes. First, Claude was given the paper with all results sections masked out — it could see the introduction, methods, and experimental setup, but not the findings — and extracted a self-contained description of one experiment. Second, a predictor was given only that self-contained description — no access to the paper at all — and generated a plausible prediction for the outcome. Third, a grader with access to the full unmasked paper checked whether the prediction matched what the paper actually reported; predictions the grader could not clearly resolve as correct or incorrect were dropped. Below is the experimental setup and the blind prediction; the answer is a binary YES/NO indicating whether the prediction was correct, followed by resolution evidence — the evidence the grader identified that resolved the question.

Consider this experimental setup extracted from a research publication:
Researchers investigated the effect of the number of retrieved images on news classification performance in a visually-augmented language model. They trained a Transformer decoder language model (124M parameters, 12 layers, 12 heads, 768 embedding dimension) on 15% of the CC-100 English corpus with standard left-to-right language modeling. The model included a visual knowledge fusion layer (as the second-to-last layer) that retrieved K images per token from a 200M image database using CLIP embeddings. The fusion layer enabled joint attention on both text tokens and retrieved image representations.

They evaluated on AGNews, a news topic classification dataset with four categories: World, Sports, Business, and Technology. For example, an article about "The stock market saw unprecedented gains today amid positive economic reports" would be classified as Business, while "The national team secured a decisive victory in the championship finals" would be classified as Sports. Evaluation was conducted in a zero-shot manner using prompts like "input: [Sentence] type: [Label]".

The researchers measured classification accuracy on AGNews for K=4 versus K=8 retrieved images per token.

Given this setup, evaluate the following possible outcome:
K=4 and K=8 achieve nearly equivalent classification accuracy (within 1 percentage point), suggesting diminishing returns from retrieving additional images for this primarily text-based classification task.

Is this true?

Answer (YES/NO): NO